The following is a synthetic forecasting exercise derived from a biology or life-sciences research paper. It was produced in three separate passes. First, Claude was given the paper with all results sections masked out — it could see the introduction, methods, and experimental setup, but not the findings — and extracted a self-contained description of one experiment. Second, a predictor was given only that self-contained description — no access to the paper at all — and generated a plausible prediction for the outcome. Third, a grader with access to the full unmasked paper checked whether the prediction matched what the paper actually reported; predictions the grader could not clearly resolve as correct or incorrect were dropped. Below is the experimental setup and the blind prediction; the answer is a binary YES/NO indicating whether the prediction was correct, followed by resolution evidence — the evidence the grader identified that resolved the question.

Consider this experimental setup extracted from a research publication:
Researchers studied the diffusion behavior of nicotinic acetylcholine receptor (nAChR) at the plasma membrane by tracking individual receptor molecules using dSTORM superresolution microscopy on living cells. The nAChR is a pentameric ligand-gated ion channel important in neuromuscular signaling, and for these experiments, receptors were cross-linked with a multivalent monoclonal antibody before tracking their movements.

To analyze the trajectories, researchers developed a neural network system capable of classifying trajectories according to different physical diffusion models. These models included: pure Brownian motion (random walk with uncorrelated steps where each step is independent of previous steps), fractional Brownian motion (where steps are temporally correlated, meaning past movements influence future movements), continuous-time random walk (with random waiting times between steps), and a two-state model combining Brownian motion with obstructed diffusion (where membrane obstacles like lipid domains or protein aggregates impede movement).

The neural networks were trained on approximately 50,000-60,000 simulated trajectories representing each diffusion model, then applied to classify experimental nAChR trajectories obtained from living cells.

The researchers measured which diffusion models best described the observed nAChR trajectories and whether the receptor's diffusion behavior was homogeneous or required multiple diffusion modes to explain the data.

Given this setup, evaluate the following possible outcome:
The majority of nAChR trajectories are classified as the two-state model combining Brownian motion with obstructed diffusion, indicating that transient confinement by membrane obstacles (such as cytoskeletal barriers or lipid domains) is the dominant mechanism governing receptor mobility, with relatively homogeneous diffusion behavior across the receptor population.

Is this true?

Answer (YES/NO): NO